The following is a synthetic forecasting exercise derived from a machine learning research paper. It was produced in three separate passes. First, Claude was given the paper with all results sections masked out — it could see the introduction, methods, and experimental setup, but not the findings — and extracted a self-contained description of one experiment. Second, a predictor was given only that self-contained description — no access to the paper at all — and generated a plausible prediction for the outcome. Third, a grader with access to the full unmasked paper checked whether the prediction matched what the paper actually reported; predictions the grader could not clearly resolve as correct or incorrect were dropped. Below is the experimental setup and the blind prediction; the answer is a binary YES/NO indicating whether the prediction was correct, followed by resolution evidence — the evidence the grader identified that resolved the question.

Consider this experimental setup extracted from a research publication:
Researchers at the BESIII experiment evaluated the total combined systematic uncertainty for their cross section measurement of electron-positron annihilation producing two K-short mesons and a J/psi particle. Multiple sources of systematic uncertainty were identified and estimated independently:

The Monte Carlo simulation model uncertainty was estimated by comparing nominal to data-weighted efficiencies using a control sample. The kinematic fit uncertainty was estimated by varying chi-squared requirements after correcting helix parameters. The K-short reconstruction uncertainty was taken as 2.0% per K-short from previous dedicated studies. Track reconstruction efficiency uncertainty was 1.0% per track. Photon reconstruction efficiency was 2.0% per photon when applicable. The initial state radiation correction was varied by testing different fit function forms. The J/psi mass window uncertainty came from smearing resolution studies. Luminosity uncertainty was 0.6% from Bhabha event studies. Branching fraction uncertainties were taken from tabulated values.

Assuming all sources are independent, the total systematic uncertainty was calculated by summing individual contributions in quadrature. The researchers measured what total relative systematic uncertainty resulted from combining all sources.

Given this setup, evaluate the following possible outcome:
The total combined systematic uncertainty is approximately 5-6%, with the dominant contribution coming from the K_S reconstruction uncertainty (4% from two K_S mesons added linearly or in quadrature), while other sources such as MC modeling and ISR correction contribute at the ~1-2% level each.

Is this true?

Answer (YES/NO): NO